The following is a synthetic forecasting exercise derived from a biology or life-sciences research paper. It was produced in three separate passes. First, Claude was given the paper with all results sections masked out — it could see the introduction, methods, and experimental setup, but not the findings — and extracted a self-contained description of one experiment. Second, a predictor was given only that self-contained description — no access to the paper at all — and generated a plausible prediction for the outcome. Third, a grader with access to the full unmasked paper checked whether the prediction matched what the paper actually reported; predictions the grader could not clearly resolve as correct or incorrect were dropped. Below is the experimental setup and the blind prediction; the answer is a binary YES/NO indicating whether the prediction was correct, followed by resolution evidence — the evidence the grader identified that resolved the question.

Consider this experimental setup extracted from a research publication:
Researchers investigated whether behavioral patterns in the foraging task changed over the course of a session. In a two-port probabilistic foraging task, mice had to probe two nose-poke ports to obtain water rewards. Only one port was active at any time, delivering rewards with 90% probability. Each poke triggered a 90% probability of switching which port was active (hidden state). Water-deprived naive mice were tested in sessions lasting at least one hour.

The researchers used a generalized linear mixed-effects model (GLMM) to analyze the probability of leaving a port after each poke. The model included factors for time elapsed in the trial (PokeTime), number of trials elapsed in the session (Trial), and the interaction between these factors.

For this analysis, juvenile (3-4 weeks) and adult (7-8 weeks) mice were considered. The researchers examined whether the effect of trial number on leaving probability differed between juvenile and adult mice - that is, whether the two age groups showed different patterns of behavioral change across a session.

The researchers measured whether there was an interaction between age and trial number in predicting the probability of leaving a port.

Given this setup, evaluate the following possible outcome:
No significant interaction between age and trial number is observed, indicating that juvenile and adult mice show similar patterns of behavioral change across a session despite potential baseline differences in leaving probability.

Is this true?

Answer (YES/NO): YES